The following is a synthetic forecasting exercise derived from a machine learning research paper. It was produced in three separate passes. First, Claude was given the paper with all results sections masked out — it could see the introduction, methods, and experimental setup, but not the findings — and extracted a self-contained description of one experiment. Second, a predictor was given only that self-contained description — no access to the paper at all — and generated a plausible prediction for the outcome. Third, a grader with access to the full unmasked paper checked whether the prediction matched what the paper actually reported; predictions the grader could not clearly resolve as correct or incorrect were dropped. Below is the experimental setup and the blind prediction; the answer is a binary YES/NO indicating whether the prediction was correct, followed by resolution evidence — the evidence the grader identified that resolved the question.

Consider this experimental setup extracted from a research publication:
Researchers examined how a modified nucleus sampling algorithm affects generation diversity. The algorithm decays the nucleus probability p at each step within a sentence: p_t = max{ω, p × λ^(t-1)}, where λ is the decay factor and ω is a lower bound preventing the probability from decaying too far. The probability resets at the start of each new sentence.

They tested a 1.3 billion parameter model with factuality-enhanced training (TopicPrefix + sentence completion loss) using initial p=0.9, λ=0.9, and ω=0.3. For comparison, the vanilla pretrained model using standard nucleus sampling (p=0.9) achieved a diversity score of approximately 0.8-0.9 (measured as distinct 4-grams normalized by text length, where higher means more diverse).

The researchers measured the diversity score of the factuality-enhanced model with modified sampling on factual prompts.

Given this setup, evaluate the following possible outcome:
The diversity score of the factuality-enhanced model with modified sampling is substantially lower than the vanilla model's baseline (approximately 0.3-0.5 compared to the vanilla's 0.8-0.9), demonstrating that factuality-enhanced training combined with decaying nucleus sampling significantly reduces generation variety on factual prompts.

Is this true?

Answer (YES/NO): YES